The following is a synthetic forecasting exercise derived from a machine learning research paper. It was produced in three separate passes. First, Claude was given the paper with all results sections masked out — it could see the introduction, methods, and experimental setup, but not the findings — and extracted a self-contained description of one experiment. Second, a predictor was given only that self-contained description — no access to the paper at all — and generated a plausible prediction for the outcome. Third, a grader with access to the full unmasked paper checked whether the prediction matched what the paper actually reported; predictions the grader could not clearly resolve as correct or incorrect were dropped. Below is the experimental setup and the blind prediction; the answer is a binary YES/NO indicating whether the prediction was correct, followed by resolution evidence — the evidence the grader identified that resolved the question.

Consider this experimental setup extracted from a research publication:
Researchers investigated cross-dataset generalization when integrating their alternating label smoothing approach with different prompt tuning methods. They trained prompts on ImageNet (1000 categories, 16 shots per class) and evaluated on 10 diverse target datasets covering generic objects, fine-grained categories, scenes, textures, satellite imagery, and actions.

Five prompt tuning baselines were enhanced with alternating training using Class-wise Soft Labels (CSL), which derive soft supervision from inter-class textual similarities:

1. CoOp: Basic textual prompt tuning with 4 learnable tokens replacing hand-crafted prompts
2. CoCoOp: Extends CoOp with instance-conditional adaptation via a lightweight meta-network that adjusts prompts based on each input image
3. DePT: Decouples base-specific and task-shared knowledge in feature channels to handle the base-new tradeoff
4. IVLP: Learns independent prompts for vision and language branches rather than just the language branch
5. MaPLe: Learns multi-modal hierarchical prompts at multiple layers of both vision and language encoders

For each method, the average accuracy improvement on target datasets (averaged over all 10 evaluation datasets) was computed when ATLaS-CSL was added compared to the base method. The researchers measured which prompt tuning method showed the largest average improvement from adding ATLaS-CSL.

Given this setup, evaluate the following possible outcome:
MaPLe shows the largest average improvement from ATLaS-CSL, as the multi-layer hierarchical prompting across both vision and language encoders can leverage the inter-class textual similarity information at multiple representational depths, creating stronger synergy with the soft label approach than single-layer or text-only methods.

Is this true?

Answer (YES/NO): NO